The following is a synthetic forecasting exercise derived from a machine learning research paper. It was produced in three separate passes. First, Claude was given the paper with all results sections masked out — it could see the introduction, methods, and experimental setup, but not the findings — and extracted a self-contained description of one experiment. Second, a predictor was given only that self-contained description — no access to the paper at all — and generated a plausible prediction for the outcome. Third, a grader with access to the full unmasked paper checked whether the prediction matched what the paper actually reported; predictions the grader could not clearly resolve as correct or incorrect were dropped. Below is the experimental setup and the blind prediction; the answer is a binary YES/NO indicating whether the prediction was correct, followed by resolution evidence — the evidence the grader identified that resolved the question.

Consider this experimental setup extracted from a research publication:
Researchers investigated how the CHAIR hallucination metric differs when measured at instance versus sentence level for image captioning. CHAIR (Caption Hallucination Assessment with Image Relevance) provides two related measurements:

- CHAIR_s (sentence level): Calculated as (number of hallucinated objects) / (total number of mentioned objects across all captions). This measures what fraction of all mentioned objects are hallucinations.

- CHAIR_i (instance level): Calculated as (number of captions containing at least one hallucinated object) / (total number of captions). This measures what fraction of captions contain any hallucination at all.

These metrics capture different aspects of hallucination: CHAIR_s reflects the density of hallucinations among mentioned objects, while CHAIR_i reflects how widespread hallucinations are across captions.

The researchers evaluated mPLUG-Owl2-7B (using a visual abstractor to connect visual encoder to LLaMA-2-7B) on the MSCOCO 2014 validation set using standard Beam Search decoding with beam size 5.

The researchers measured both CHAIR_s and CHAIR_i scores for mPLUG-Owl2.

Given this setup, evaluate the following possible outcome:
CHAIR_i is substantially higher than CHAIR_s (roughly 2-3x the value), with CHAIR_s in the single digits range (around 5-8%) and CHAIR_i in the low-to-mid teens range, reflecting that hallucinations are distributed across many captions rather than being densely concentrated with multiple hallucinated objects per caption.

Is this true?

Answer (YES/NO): NO